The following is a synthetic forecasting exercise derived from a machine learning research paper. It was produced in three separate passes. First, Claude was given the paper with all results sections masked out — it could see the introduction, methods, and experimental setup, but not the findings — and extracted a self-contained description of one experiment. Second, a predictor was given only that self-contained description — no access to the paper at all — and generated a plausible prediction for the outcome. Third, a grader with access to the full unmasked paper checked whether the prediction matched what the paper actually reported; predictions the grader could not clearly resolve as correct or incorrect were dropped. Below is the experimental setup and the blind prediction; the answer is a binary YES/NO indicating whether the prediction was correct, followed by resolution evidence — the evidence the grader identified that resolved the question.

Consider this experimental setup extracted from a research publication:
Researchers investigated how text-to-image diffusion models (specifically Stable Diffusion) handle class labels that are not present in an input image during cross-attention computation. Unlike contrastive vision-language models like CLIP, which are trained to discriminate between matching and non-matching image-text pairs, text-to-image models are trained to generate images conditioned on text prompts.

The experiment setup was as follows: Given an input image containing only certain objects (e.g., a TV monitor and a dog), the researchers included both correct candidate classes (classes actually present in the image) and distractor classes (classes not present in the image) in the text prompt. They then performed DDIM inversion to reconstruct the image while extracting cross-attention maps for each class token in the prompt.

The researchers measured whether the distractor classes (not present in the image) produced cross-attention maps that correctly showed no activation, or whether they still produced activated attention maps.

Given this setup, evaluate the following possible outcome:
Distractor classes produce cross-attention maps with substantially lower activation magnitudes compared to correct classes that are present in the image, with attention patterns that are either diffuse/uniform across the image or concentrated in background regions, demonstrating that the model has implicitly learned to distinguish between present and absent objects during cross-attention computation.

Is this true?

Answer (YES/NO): NO